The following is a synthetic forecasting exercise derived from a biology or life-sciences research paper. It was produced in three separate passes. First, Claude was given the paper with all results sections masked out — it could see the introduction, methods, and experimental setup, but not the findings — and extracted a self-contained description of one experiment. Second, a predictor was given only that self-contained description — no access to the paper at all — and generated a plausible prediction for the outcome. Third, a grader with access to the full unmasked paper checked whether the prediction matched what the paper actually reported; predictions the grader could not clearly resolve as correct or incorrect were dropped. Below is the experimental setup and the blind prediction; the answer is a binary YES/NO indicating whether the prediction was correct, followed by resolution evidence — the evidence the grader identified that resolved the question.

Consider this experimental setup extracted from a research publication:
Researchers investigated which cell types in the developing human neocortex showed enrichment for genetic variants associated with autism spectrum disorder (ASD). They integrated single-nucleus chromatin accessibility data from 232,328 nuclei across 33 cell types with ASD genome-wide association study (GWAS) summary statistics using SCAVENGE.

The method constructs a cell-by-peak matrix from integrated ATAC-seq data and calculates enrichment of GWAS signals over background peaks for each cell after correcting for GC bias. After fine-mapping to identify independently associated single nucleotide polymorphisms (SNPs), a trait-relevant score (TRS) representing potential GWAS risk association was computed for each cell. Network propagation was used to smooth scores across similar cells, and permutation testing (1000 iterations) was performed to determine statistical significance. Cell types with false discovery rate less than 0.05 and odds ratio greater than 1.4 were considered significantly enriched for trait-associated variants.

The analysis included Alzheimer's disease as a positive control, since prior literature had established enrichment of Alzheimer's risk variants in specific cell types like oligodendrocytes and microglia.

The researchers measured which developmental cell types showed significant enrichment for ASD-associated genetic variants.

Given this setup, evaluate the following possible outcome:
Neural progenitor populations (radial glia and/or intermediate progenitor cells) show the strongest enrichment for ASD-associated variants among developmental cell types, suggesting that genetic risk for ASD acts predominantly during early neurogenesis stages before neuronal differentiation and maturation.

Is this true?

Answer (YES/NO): NO